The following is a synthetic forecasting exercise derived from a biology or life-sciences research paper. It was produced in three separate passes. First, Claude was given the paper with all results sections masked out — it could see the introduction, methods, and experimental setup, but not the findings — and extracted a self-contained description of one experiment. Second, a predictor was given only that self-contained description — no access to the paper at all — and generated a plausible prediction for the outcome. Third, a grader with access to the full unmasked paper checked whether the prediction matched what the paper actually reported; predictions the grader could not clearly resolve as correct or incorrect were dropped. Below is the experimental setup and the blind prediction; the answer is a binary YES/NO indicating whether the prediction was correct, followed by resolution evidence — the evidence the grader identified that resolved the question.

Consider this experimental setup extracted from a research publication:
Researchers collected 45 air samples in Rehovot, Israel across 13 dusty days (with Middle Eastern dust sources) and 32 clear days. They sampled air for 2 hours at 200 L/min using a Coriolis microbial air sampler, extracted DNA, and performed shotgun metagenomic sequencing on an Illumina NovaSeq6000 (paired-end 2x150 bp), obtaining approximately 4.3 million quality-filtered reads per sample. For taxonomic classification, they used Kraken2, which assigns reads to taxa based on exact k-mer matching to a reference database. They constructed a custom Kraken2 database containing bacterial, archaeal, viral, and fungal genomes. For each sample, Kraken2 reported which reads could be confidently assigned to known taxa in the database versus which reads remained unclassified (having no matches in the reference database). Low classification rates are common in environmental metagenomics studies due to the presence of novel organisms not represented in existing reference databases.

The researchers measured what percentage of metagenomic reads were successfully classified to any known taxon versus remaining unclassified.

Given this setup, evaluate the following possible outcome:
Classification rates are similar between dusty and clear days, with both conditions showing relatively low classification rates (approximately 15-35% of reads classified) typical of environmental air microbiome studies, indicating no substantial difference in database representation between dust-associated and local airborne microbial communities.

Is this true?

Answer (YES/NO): NO